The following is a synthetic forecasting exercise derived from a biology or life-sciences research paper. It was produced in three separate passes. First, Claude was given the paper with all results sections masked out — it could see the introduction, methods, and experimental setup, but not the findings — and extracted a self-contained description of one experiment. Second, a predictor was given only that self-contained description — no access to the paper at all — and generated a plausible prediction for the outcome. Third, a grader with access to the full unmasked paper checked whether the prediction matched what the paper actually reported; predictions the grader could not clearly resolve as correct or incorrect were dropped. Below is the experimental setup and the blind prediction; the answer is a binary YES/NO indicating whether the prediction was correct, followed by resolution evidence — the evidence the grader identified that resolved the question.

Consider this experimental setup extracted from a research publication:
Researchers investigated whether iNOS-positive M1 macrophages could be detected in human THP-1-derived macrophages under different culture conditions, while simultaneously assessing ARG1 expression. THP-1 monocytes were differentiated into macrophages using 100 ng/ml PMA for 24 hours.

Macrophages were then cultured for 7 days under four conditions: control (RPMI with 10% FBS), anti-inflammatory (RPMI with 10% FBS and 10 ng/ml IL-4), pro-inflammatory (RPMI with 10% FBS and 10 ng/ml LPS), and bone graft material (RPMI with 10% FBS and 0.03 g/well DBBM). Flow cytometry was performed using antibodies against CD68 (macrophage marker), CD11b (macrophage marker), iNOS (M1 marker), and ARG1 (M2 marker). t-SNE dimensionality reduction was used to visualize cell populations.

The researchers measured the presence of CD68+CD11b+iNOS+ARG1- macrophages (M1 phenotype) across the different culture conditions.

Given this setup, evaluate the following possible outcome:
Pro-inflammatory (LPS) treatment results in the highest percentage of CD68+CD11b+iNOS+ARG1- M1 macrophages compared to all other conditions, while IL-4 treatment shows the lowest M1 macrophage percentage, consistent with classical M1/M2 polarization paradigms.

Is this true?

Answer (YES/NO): NO